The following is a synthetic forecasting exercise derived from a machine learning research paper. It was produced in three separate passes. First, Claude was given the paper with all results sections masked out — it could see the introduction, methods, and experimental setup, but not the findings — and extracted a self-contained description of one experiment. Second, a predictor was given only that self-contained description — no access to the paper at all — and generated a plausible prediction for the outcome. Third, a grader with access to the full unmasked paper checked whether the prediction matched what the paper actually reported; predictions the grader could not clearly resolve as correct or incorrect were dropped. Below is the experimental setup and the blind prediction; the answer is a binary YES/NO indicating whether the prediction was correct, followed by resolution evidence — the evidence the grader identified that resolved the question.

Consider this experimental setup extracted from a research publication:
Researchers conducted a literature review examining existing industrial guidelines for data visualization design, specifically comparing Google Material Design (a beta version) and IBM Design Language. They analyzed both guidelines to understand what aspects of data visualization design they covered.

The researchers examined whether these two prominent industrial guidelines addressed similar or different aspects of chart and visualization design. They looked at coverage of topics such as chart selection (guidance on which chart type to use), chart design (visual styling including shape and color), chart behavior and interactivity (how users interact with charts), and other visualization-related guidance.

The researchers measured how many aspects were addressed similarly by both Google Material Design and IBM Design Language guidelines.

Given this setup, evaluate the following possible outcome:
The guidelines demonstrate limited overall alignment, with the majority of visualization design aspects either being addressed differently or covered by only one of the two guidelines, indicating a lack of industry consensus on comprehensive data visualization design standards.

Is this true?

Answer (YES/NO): NO